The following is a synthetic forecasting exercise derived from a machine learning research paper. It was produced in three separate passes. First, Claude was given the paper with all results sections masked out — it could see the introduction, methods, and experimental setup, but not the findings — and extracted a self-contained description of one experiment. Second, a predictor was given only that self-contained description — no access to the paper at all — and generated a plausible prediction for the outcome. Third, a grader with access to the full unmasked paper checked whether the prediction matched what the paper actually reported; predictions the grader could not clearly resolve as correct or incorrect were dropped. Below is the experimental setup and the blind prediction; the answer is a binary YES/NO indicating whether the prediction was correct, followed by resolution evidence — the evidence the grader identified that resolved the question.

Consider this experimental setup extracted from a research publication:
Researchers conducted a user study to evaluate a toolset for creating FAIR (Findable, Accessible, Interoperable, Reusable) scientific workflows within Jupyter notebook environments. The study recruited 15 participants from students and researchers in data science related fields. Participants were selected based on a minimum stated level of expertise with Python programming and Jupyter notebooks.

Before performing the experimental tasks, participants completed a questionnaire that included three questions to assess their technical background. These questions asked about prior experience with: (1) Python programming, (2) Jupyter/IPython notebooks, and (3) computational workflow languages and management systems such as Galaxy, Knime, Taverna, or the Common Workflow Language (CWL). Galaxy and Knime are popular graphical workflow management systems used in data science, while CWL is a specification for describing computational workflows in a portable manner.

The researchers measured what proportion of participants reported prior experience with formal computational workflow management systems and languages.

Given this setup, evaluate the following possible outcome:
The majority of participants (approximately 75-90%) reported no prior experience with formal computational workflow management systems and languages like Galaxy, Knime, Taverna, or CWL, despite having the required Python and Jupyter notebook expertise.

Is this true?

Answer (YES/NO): NO